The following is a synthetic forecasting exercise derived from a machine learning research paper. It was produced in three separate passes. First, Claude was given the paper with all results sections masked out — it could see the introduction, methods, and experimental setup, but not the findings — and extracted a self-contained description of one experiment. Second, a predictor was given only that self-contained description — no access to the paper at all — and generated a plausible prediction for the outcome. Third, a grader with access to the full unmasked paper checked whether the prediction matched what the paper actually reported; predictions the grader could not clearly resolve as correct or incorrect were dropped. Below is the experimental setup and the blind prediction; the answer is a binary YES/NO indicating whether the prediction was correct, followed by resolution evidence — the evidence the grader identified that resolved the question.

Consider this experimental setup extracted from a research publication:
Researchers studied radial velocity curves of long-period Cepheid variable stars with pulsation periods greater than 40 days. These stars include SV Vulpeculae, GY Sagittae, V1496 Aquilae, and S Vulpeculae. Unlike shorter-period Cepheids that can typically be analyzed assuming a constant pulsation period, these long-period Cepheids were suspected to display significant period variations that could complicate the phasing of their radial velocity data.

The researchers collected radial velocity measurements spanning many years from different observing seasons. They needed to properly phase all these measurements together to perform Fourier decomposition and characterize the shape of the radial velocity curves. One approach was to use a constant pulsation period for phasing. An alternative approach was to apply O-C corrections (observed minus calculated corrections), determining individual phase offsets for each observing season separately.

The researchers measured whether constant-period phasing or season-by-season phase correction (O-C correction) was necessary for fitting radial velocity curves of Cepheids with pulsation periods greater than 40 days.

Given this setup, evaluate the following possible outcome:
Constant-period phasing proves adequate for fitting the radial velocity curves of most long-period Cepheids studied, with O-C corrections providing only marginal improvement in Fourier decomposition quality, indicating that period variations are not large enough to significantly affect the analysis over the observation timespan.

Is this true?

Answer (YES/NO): NO